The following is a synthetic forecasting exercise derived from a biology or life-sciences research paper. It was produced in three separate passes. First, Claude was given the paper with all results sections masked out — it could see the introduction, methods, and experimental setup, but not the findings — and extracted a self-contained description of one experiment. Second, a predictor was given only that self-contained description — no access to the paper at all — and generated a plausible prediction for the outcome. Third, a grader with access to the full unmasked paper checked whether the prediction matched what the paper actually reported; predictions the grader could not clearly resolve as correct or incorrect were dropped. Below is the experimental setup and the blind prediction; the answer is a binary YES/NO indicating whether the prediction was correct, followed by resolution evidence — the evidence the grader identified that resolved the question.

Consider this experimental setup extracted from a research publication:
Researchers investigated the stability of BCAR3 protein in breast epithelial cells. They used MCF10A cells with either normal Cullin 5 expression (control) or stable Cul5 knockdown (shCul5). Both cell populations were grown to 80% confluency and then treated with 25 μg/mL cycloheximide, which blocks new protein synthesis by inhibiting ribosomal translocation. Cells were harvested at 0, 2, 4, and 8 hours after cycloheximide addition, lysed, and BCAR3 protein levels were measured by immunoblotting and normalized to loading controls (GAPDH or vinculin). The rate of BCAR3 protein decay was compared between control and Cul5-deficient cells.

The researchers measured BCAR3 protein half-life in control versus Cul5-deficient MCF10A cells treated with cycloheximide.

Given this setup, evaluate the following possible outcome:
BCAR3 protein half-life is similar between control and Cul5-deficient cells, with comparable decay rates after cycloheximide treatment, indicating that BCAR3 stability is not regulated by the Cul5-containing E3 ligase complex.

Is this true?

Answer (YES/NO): NO